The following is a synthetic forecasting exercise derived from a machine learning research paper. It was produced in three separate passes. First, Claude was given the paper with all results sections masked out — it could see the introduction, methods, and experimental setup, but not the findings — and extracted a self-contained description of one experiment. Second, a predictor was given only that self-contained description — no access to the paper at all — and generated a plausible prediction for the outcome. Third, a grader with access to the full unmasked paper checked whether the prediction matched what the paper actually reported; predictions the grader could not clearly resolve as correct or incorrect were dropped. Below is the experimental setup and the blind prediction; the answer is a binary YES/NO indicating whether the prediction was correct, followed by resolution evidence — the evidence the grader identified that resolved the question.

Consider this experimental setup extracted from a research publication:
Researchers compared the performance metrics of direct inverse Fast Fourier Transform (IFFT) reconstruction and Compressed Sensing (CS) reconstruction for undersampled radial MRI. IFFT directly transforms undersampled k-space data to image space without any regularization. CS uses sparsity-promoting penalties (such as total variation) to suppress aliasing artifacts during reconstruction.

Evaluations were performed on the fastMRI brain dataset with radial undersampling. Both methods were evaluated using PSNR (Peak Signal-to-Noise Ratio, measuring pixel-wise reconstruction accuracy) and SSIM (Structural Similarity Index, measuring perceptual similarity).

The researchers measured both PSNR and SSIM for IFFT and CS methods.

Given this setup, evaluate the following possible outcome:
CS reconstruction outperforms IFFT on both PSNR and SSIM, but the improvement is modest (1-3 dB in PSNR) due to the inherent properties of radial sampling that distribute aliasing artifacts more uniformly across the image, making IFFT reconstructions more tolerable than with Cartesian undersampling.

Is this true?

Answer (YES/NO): NO